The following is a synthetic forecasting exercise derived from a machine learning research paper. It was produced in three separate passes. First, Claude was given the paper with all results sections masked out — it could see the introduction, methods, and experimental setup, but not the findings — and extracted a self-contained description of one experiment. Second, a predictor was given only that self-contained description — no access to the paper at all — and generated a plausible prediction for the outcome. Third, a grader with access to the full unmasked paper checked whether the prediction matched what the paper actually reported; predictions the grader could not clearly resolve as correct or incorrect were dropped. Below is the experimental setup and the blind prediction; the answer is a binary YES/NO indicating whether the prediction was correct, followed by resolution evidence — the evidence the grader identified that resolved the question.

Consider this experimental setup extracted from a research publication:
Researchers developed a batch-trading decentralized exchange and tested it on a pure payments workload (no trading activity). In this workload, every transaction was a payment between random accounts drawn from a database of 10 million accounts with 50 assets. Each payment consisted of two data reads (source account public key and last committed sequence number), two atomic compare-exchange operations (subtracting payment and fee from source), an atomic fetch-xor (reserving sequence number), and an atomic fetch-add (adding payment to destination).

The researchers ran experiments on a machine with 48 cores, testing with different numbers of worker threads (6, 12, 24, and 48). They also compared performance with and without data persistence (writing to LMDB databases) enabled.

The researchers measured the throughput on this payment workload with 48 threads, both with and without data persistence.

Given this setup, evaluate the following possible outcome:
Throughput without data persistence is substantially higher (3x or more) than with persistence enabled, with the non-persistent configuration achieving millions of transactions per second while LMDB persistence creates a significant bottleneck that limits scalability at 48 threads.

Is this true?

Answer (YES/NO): NO